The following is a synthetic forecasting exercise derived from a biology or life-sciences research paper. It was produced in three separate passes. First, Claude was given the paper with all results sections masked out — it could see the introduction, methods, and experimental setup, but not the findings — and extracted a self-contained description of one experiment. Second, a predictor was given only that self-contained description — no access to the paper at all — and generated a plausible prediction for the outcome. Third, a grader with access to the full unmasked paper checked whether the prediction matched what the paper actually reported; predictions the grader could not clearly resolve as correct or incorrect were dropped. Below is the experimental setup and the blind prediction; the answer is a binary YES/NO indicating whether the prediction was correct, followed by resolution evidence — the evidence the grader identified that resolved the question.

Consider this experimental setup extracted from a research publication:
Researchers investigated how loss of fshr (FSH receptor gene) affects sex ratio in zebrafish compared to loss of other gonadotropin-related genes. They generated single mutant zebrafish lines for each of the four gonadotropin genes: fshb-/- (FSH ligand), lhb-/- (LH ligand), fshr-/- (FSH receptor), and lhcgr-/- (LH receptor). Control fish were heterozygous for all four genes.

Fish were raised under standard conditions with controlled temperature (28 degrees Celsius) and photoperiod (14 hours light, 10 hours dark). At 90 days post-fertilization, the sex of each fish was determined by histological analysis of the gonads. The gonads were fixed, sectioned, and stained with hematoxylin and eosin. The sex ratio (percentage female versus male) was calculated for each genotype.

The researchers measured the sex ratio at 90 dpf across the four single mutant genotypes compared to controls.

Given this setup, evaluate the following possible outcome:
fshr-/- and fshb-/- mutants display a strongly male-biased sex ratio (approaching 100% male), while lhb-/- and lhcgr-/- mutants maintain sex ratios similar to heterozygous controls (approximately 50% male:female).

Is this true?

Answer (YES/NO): NO